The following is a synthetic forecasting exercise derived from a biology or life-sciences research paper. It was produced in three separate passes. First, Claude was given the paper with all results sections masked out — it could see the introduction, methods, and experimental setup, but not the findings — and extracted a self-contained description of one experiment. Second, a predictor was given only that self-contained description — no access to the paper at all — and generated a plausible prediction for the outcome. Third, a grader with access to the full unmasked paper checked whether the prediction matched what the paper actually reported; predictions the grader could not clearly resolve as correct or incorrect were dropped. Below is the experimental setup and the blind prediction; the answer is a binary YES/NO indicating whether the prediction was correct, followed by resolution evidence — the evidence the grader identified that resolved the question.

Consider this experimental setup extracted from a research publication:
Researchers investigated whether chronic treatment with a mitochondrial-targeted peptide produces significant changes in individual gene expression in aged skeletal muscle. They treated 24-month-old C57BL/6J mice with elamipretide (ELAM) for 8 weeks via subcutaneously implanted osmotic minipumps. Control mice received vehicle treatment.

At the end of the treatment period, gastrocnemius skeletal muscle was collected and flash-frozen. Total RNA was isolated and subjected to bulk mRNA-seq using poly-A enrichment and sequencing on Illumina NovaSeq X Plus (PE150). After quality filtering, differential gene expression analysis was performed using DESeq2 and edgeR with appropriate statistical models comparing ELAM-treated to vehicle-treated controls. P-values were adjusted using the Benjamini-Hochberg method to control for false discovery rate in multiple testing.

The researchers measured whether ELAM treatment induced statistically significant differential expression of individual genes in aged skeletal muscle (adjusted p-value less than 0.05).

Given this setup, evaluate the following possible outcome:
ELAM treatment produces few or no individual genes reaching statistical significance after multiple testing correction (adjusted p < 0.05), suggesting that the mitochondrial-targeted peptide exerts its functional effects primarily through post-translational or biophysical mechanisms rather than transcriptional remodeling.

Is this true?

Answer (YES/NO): YES